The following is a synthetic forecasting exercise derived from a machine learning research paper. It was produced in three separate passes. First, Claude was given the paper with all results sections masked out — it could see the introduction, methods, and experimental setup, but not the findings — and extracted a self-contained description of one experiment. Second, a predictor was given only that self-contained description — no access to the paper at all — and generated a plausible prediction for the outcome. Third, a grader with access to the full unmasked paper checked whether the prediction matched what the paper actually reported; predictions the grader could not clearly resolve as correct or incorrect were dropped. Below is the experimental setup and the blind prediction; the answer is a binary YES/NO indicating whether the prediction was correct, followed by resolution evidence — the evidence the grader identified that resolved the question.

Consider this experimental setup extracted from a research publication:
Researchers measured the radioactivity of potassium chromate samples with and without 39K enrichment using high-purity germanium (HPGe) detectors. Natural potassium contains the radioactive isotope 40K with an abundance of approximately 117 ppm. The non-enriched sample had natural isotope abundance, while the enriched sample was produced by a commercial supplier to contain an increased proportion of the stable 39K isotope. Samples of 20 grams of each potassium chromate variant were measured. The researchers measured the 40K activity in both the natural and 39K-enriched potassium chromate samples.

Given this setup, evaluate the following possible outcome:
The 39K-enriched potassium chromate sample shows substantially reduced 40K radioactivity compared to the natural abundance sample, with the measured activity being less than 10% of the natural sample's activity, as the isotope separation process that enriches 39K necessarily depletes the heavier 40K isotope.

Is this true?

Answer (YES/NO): YES